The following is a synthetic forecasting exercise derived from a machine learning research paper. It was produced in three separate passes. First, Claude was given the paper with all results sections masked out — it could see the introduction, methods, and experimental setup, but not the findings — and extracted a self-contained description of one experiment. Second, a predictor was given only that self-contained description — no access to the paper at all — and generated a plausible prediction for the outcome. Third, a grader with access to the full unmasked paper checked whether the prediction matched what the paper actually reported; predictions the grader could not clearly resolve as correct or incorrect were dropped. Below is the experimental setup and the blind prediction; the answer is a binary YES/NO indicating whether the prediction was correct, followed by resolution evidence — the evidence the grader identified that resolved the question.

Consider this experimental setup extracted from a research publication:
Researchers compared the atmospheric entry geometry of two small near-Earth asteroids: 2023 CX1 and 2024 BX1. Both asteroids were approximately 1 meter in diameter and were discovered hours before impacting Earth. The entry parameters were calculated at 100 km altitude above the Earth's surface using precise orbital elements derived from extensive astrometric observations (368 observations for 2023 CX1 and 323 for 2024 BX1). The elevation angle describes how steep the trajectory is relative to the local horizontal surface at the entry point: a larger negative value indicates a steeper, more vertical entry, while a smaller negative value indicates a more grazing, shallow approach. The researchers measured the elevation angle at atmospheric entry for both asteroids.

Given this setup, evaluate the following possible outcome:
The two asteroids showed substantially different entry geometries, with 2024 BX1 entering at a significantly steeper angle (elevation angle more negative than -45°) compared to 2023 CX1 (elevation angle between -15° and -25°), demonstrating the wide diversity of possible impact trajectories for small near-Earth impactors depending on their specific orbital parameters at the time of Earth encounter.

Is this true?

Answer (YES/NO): NO